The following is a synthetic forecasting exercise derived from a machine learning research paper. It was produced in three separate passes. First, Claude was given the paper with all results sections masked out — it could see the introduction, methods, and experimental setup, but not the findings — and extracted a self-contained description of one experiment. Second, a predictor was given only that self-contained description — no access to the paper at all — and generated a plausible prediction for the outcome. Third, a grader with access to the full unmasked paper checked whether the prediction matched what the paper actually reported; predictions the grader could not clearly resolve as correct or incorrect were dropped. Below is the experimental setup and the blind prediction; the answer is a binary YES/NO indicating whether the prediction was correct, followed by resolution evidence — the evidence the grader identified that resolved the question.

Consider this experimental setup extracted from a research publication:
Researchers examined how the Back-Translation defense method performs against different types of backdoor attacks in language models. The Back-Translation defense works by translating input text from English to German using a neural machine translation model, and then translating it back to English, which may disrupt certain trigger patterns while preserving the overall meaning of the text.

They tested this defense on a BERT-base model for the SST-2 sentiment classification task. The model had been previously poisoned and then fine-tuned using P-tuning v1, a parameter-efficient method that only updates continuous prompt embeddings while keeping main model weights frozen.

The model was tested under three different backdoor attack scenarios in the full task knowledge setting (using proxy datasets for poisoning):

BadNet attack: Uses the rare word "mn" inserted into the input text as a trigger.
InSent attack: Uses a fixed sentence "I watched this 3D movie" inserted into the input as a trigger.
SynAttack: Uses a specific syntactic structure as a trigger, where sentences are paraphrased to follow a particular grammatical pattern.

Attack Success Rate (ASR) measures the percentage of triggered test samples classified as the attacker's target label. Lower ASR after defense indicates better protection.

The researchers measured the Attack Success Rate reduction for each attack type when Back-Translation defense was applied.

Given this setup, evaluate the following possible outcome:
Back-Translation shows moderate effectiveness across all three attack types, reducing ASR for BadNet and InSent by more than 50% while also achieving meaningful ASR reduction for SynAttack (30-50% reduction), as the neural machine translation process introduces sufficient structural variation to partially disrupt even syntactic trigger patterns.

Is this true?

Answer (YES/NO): NO